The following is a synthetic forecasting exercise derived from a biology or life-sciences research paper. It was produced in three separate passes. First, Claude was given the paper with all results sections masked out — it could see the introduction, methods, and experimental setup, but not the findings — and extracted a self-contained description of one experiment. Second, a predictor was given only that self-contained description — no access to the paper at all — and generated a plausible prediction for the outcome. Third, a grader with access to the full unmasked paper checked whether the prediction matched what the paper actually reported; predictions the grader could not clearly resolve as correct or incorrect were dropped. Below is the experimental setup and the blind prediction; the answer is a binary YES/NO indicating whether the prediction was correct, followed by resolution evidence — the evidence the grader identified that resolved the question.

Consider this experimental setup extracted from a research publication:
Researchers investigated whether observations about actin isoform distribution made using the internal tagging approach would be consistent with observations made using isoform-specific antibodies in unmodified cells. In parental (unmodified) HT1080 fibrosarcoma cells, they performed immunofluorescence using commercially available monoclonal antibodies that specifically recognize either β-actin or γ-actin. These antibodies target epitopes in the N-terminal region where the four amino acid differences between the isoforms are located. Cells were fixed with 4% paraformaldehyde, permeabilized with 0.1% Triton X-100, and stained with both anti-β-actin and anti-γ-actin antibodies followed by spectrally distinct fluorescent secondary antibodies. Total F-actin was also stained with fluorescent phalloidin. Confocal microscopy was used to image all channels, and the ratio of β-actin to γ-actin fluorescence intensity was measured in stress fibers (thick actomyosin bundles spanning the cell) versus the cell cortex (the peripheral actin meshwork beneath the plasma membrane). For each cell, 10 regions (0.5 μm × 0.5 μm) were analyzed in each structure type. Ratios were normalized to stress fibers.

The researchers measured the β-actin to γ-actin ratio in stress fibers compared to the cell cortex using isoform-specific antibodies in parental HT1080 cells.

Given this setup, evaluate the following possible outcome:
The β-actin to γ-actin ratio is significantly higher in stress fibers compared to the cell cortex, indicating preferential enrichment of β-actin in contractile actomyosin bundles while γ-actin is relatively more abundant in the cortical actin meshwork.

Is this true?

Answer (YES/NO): NO